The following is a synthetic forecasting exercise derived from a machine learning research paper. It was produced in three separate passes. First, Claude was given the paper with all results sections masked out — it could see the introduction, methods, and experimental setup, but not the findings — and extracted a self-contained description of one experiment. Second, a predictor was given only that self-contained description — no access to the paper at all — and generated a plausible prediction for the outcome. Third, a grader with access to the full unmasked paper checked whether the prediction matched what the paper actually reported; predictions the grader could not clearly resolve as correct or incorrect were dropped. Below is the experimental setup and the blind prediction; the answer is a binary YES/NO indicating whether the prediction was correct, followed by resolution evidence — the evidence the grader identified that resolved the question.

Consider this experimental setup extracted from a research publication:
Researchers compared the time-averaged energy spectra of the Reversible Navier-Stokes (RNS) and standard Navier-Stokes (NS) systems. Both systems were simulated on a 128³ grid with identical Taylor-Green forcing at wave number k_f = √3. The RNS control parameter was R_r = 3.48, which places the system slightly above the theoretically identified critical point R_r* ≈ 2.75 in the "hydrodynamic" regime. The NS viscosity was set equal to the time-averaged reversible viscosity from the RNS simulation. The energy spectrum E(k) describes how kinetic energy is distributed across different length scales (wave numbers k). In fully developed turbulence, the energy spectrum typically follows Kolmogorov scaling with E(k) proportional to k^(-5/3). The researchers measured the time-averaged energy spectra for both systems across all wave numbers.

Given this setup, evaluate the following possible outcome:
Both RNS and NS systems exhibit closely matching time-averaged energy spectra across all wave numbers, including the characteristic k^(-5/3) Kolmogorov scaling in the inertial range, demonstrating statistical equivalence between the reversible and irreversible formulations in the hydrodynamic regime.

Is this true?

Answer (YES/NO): NO